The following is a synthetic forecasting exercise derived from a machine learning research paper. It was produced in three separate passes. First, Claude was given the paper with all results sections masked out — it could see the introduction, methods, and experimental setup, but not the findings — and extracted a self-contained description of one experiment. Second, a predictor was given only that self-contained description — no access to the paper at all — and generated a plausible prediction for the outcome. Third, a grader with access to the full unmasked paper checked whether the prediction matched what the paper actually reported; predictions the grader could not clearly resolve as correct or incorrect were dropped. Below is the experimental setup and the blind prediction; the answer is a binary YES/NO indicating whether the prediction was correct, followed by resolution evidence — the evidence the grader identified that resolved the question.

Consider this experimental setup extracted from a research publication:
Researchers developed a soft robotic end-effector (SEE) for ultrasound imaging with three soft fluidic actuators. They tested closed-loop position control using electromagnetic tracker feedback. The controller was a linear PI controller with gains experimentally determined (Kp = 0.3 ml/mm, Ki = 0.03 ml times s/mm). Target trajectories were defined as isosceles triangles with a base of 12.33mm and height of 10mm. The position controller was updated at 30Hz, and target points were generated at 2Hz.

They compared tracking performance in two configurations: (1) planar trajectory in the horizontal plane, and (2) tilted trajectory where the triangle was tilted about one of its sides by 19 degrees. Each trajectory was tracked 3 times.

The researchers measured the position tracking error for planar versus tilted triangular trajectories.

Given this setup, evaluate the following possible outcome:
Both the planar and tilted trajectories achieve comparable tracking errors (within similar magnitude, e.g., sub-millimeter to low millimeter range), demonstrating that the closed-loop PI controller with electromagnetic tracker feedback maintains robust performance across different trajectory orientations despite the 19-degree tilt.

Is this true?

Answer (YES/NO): YES